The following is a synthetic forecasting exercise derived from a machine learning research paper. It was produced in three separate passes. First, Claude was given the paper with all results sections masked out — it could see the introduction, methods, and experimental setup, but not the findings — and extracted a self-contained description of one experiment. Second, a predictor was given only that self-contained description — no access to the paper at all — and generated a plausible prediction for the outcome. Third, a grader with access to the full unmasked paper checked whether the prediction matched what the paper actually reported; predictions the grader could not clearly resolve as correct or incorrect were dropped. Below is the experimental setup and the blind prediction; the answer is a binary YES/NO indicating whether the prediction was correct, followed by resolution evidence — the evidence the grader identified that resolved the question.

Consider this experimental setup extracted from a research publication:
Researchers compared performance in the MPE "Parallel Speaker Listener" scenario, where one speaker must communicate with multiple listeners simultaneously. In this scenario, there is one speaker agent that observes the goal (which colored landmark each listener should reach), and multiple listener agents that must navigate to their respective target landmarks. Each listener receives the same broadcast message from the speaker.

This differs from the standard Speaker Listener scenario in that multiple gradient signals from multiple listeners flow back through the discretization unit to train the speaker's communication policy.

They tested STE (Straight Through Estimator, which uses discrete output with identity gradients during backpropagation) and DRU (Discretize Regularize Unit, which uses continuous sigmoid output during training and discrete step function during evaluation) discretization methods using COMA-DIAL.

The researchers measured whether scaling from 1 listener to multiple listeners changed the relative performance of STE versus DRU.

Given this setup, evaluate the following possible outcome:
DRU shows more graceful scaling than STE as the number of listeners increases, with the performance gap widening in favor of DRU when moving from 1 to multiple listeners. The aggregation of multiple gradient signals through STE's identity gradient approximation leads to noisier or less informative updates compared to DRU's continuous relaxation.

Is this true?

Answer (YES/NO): NO